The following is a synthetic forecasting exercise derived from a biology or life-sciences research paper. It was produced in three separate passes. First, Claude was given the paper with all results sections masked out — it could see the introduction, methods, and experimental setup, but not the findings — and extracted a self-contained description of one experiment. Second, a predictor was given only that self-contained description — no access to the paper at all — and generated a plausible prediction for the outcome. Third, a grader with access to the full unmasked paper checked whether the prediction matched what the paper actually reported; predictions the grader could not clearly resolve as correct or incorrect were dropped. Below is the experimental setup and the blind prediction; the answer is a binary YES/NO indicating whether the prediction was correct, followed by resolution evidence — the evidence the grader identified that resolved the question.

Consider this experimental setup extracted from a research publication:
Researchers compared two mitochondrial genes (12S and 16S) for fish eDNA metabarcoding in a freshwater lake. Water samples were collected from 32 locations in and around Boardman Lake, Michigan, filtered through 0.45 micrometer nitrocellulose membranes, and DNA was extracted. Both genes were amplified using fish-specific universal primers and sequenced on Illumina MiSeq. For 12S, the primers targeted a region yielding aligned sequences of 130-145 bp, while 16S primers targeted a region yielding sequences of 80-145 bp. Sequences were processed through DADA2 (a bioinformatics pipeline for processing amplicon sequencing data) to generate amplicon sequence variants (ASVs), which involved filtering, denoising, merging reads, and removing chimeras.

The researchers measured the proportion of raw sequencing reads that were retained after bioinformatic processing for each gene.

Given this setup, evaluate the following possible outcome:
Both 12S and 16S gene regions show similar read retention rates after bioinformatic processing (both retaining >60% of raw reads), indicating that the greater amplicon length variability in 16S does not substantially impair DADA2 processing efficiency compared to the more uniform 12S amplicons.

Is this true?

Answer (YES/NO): NO